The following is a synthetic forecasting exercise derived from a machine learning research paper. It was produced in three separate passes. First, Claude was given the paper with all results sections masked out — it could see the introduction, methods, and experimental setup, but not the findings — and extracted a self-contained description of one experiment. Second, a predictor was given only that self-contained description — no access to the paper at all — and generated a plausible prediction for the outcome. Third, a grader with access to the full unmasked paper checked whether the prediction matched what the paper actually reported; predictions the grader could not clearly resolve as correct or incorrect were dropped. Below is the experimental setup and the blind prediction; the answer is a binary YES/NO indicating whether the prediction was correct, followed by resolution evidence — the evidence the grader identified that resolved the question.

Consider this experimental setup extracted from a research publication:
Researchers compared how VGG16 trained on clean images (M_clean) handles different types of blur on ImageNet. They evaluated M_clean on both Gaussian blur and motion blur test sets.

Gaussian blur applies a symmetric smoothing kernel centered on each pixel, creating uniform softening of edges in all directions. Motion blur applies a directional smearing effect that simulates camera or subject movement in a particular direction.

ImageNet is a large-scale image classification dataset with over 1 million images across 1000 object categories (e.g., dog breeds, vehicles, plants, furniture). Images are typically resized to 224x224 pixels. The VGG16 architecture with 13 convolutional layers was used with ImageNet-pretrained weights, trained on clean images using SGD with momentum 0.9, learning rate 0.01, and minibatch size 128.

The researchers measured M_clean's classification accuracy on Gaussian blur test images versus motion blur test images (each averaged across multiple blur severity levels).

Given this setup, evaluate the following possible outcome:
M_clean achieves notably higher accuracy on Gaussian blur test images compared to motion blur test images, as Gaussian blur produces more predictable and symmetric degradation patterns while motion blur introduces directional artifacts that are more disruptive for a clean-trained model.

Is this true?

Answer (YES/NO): YES